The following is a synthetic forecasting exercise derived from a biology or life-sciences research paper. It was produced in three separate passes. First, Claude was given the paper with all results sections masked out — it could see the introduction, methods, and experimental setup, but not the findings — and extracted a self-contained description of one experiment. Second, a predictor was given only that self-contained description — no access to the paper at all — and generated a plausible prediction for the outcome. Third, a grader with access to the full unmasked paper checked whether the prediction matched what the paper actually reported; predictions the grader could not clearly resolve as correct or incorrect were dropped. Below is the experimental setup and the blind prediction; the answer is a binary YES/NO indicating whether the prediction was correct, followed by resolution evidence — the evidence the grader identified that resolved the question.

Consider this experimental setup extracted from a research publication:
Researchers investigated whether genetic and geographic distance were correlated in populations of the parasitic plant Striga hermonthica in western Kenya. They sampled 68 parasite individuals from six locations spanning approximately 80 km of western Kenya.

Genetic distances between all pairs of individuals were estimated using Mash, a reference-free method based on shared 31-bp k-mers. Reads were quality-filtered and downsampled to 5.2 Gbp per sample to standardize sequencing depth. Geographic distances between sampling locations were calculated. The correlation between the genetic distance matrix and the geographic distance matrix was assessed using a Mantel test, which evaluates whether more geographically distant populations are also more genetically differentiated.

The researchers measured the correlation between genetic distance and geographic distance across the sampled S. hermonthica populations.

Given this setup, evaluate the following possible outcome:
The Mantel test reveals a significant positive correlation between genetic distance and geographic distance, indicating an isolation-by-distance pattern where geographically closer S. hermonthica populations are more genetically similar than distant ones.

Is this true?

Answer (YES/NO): YES